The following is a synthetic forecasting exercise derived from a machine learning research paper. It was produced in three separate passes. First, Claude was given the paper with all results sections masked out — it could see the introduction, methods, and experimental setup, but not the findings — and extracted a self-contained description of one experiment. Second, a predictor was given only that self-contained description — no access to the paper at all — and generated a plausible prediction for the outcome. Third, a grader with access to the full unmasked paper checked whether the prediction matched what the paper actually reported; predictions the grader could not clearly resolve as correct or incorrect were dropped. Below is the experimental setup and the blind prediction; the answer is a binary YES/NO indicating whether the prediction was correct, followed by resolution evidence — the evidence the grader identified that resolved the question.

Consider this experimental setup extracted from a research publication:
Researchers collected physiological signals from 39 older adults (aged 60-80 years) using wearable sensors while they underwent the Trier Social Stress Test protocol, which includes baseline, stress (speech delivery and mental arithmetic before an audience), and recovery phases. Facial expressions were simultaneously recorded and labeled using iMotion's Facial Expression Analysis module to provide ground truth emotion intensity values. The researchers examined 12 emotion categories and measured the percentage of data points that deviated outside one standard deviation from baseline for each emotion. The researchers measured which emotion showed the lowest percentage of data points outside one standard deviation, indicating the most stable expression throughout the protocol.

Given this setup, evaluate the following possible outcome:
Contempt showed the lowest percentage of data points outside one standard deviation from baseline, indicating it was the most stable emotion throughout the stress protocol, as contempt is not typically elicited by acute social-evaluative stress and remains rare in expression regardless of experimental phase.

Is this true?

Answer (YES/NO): NO